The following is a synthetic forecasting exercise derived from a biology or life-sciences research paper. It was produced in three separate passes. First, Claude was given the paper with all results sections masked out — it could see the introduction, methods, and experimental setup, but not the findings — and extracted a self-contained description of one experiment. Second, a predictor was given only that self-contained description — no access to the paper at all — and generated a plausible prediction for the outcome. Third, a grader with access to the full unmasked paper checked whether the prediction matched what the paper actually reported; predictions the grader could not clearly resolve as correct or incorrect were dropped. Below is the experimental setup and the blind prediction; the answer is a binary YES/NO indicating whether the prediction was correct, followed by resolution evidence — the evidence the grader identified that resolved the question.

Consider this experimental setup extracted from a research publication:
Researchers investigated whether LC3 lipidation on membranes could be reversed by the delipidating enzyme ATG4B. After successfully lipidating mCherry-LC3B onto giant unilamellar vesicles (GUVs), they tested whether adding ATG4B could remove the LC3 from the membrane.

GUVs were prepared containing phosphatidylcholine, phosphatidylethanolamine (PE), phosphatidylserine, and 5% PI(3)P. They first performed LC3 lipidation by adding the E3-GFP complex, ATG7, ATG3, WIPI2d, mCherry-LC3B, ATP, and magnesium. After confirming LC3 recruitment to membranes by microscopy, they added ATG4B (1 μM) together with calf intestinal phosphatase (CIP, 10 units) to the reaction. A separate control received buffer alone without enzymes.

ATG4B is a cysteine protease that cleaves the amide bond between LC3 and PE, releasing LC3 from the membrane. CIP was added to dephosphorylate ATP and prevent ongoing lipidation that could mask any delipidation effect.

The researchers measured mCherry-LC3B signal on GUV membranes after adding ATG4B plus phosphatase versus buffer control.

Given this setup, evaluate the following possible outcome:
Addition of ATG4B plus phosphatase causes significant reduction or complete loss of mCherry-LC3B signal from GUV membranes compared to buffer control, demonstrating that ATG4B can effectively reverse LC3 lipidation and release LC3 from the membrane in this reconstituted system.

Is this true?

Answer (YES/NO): YES